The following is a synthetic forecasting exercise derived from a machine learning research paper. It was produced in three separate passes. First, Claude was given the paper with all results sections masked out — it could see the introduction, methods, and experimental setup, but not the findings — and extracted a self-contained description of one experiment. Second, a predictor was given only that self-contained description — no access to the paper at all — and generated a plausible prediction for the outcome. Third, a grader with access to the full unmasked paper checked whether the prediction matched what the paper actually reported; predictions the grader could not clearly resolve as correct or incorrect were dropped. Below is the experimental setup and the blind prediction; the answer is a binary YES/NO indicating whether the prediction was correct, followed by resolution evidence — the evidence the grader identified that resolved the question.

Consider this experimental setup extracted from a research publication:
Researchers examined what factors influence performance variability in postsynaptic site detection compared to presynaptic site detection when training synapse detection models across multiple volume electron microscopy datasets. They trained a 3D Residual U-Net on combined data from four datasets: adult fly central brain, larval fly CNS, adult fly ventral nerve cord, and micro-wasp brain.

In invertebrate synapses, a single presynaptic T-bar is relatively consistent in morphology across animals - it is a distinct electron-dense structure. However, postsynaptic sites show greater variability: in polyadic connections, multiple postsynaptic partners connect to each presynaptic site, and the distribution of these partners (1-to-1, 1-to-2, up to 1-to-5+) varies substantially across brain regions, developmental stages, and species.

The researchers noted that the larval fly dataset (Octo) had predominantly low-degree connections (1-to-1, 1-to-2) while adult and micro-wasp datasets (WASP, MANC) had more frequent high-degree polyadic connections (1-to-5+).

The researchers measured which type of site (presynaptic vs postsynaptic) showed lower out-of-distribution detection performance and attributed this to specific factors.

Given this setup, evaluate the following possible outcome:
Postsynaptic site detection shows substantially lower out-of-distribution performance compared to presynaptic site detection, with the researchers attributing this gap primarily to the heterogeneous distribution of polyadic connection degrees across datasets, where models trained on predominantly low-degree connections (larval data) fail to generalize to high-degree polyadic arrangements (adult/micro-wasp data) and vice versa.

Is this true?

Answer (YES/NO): NO